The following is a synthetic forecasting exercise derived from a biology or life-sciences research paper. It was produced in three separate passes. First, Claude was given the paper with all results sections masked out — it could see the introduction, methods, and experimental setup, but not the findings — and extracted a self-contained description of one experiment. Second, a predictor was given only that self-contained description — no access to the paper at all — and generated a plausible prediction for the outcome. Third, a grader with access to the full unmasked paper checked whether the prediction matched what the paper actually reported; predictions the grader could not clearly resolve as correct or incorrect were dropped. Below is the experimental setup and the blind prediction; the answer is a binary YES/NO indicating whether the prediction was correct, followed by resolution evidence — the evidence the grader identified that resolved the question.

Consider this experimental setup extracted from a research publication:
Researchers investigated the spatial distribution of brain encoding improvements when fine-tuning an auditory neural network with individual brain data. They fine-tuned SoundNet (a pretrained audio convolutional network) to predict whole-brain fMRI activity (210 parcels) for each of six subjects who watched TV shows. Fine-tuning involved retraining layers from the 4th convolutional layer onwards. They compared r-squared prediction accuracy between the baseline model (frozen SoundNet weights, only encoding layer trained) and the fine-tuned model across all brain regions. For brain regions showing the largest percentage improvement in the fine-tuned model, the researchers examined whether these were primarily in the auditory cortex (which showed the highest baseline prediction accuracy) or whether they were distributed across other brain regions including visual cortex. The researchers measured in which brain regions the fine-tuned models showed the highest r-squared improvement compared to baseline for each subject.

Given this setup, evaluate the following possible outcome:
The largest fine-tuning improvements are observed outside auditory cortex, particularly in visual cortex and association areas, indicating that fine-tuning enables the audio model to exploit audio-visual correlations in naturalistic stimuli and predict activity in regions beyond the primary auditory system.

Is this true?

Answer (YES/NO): NO